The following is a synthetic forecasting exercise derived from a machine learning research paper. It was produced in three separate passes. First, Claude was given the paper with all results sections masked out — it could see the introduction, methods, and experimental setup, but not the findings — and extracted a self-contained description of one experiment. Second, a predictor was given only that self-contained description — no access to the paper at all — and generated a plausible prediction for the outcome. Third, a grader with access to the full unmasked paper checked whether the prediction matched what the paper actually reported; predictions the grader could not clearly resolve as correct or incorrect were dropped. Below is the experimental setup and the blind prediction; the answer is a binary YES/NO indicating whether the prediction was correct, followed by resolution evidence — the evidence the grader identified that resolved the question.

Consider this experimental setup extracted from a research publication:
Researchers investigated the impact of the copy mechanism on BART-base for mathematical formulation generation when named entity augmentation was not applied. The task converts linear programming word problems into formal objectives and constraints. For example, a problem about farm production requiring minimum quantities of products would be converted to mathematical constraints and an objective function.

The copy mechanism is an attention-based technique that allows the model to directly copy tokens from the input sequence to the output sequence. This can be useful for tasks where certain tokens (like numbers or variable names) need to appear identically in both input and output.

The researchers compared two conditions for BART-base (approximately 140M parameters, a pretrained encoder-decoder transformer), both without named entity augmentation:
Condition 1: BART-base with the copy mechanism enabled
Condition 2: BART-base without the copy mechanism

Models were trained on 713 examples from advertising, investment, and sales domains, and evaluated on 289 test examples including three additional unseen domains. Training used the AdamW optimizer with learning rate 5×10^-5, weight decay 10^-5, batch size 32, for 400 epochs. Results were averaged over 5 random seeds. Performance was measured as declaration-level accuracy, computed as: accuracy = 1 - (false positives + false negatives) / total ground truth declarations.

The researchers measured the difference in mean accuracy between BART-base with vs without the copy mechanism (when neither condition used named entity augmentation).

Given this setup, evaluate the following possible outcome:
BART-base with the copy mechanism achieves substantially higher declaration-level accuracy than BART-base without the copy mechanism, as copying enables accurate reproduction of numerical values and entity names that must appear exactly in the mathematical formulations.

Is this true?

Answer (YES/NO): NO